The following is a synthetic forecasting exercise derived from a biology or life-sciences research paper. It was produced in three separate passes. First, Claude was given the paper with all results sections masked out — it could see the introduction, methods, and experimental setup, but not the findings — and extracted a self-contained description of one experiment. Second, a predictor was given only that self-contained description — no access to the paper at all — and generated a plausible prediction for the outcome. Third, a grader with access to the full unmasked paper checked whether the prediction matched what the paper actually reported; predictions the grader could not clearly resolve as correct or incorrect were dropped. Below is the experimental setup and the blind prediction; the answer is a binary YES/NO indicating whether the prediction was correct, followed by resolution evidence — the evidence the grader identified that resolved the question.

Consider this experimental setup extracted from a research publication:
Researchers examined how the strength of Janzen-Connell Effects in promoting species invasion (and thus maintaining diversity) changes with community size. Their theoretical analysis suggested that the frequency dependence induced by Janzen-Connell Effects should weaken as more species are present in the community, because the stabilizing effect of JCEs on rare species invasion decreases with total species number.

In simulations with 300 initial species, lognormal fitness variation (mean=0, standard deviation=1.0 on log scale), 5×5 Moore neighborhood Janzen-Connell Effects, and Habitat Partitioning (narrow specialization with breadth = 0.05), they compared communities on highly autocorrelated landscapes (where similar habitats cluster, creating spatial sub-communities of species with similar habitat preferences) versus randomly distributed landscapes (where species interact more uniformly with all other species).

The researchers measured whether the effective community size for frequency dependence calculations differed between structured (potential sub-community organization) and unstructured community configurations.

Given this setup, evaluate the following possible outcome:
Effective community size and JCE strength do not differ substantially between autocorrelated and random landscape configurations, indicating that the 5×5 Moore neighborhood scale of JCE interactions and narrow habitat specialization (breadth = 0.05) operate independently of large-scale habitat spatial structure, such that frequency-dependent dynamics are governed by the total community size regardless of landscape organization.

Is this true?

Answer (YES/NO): NO